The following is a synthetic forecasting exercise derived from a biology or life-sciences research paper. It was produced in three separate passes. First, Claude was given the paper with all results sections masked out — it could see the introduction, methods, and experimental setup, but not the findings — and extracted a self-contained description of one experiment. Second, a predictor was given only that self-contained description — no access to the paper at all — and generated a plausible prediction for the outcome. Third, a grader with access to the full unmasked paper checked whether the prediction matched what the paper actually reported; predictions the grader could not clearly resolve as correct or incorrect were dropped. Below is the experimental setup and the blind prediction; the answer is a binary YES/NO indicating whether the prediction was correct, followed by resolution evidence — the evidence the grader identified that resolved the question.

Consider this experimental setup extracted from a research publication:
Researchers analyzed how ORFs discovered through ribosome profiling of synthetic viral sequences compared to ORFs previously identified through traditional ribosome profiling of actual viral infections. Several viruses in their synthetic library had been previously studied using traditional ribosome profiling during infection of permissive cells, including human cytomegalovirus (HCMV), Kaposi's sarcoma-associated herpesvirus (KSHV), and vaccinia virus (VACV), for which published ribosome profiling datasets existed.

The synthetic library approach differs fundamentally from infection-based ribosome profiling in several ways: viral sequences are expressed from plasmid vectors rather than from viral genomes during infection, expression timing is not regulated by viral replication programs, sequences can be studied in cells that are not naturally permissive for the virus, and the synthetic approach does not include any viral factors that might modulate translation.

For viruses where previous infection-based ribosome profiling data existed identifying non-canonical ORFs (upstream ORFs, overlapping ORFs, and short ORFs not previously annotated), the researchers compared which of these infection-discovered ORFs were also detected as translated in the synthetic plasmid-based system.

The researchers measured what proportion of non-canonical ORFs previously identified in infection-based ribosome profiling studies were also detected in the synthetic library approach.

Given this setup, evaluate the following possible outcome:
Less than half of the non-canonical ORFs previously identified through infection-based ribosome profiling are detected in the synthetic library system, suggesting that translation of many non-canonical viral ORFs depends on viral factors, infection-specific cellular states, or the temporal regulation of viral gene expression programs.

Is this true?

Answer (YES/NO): YES